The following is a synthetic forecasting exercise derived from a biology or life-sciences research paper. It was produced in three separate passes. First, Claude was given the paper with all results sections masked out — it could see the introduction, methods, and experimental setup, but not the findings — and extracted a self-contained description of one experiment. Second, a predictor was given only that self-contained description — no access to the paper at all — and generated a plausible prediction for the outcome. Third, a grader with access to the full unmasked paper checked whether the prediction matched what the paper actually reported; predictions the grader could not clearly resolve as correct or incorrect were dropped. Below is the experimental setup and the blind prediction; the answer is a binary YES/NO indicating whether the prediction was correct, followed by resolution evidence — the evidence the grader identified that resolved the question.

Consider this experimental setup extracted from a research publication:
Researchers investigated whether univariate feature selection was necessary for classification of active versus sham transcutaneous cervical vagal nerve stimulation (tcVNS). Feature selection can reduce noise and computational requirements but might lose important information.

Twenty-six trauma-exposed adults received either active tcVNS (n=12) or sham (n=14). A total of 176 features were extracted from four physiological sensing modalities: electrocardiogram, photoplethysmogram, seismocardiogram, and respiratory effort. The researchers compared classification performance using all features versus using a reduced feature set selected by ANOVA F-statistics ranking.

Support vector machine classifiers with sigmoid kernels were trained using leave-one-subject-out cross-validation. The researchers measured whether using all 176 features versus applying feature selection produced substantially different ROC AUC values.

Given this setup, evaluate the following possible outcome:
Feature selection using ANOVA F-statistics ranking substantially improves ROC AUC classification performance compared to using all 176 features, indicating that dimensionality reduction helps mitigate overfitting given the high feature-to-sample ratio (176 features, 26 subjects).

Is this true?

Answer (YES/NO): NO